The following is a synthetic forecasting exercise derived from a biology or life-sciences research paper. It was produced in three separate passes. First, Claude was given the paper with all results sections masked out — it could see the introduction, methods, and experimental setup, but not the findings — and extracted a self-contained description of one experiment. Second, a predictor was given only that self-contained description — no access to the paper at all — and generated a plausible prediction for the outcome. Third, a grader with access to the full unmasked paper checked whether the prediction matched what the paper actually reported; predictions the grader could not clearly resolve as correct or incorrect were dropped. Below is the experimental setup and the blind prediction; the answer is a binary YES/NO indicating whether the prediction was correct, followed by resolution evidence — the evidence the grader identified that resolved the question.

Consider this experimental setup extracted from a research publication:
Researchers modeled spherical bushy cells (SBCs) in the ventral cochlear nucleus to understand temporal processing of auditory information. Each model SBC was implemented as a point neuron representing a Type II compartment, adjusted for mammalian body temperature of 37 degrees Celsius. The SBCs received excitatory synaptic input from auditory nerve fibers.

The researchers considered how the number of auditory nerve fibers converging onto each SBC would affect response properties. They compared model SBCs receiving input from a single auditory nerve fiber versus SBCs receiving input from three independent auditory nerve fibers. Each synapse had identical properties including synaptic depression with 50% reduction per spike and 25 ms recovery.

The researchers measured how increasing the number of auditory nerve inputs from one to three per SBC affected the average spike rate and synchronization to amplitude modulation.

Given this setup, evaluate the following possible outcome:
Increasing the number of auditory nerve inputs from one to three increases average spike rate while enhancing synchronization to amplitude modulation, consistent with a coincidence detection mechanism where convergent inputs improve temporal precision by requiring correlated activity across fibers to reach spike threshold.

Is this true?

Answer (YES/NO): NO